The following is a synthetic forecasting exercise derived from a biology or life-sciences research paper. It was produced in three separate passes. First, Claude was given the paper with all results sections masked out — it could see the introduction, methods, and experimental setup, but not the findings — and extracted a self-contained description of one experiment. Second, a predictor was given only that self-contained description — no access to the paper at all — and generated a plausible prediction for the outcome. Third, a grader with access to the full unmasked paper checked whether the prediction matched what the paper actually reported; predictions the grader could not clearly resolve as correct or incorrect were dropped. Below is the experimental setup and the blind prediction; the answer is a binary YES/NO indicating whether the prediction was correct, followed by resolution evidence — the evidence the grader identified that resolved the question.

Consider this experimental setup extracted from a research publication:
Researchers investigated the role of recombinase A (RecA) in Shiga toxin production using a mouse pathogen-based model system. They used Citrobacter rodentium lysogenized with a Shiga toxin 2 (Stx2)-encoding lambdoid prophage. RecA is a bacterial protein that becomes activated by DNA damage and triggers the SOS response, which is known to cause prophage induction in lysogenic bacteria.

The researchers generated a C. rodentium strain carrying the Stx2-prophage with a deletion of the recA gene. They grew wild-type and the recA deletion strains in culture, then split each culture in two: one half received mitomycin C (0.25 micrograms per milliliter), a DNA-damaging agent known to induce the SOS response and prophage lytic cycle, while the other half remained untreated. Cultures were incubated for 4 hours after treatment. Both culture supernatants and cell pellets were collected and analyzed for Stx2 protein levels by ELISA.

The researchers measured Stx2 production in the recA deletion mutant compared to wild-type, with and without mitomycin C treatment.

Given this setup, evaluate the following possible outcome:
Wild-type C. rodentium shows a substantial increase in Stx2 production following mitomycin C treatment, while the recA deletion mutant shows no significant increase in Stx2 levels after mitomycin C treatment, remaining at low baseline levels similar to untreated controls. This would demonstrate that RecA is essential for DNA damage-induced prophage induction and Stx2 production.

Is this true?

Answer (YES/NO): YES